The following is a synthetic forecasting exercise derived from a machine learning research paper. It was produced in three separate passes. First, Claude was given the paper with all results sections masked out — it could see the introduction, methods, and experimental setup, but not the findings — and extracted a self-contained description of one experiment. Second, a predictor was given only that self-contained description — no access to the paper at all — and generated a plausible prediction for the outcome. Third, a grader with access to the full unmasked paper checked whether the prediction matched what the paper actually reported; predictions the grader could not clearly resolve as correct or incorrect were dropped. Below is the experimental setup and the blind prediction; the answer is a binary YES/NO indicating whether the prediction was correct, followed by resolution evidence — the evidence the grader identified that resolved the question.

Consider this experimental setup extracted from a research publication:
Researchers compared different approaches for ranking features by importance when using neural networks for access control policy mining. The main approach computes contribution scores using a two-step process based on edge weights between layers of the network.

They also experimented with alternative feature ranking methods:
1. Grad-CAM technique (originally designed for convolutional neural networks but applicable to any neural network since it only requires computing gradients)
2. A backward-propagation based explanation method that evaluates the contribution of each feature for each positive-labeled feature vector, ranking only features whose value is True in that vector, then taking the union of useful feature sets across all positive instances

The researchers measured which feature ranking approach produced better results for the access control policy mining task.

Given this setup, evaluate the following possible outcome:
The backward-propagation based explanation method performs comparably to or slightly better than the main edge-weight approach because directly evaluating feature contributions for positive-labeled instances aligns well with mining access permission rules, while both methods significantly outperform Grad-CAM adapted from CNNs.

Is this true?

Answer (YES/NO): NO